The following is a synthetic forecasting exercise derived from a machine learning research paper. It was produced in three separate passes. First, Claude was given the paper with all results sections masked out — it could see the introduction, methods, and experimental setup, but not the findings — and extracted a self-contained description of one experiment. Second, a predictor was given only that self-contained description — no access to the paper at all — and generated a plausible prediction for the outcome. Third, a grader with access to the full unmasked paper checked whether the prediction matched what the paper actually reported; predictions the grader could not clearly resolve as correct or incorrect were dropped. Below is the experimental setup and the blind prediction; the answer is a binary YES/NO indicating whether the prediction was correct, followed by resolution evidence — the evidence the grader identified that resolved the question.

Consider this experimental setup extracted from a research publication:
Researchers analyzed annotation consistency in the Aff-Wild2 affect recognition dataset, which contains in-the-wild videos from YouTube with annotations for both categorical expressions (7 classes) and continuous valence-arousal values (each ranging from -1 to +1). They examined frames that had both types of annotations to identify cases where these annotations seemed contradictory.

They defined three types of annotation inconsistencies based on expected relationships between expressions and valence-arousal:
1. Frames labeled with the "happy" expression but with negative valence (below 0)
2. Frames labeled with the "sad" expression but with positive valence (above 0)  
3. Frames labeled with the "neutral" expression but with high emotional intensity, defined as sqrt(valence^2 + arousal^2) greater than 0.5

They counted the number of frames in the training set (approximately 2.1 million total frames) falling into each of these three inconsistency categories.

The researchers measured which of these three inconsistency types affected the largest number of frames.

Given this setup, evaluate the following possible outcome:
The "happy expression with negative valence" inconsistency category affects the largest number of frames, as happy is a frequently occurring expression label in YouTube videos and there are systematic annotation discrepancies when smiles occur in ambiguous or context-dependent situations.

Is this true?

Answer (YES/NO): NO